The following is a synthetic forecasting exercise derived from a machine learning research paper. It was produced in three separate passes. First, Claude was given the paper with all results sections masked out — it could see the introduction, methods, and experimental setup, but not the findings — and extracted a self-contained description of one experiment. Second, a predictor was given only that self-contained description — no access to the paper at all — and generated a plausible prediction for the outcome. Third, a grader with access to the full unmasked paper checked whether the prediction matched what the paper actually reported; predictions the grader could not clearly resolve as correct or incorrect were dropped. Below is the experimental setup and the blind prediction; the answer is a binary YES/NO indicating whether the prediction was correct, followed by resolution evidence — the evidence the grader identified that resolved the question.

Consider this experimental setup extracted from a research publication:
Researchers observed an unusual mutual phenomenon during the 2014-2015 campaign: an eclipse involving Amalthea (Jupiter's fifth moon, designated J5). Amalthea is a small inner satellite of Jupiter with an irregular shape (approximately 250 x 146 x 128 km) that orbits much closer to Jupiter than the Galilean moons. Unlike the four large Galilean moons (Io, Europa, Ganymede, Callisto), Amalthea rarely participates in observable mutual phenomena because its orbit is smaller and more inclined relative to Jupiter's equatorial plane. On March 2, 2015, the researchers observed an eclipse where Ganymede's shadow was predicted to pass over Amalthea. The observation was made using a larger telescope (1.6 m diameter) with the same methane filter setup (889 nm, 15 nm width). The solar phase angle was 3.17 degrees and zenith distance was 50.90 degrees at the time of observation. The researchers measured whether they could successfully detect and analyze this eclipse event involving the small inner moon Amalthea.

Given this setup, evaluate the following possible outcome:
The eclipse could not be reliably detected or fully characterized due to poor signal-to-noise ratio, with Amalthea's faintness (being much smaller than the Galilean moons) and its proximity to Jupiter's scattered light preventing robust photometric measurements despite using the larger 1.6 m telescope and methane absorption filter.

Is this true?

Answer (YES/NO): NO